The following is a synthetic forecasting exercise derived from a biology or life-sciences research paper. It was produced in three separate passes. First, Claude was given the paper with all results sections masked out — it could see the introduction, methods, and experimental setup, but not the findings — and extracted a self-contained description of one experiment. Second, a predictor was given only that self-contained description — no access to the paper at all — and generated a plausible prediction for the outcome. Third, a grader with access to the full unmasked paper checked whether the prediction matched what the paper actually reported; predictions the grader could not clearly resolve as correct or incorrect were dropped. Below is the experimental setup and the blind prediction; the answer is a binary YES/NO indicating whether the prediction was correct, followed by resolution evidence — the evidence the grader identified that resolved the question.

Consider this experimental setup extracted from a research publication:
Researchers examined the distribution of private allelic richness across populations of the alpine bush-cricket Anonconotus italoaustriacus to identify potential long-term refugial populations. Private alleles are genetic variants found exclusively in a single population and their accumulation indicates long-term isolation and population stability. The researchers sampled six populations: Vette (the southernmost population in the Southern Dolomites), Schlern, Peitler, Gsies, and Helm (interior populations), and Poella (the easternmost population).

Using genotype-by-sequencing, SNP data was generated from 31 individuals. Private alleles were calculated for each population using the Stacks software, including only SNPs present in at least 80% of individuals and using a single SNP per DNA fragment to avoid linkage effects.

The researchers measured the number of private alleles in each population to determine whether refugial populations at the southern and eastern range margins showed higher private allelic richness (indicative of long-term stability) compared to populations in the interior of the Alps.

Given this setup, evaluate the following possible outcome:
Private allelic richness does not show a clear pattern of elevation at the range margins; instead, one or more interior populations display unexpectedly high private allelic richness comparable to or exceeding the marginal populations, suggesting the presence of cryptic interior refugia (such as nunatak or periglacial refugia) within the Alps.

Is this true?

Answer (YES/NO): NO